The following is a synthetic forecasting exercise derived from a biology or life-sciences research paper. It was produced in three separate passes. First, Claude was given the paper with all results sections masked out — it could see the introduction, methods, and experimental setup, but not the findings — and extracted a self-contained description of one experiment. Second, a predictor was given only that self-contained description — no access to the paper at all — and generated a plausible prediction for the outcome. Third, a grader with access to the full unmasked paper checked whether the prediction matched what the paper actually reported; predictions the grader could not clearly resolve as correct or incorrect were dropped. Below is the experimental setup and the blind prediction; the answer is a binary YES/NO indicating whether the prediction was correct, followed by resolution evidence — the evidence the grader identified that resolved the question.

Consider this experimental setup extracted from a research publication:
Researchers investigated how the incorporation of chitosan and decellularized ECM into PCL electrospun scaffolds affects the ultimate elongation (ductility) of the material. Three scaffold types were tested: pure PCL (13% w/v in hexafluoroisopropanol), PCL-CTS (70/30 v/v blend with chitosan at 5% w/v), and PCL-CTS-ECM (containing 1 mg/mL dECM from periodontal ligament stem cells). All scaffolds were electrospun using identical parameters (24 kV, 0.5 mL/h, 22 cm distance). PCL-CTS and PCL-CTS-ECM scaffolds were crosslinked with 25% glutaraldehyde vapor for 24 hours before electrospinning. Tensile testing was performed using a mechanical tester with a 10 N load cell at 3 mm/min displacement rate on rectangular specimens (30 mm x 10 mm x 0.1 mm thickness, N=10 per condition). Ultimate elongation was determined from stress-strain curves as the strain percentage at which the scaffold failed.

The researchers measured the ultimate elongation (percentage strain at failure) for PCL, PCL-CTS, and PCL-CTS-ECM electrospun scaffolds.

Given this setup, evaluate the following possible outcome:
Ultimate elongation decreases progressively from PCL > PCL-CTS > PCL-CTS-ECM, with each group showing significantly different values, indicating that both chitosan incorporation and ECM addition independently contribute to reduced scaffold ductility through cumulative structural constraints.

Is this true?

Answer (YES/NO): NO